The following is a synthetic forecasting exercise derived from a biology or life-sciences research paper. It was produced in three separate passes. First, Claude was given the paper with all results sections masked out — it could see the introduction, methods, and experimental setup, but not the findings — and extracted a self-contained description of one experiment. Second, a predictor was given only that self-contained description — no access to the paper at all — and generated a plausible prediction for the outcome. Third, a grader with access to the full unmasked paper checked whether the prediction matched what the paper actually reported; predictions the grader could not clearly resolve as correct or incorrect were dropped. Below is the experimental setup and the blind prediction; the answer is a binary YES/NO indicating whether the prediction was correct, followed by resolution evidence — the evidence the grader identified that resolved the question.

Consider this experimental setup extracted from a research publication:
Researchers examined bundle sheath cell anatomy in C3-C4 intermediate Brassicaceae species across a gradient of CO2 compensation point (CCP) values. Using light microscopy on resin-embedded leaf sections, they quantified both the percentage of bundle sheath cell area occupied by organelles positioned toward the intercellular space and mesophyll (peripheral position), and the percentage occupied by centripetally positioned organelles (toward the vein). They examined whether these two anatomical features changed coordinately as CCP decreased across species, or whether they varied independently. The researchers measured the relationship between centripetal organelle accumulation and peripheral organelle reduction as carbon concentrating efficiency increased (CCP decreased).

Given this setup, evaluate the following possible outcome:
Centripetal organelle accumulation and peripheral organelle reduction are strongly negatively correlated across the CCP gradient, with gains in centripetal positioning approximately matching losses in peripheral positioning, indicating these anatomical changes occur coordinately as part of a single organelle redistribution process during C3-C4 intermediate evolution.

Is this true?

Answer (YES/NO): NO